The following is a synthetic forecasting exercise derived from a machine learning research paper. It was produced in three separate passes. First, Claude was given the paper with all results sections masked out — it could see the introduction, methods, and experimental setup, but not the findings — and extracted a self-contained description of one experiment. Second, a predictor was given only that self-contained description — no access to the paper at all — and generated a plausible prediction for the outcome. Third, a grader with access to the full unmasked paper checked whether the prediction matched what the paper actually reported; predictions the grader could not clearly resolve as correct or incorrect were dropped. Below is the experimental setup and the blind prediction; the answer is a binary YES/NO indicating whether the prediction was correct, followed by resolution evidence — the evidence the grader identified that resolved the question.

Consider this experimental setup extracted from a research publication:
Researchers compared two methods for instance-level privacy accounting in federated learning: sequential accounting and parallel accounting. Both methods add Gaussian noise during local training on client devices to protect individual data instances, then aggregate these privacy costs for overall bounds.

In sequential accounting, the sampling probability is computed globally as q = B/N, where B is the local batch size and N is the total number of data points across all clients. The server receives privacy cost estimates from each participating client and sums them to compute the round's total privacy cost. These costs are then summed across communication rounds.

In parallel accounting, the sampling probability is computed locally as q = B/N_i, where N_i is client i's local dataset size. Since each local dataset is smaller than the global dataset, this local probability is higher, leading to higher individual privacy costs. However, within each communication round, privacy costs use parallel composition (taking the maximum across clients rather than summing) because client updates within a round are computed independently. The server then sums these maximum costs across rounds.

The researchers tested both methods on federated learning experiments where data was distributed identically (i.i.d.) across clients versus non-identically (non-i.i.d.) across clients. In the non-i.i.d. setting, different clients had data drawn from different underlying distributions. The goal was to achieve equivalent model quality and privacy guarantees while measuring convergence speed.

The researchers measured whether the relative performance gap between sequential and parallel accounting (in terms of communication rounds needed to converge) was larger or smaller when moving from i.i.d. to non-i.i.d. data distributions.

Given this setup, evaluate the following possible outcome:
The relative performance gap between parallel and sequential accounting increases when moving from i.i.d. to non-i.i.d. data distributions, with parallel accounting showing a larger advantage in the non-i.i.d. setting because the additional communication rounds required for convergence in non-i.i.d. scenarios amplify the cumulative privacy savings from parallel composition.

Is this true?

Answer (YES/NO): NO